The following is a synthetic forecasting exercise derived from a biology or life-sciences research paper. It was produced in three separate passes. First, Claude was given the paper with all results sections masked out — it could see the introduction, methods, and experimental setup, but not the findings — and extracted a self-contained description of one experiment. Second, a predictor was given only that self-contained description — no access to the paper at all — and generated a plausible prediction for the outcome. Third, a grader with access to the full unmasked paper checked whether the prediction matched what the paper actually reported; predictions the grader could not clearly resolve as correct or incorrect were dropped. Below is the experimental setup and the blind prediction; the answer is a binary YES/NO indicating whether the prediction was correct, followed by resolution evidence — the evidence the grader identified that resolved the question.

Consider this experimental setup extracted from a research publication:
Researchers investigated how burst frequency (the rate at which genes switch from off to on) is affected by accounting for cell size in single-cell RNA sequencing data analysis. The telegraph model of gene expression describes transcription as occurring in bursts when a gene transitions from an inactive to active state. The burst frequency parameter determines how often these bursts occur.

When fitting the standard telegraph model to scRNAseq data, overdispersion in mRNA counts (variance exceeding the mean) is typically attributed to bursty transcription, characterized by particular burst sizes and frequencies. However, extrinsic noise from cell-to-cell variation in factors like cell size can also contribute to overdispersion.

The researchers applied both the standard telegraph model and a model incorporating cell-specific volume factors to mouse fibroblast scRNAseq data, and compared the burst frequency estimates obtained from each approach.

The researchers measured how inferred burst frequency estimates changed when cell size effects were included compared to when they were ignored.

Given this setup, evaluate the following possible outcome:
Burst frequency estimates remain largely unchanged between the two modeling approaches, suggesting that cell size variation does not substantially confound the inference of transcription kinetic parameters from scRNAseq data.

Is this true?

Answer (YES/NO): NO